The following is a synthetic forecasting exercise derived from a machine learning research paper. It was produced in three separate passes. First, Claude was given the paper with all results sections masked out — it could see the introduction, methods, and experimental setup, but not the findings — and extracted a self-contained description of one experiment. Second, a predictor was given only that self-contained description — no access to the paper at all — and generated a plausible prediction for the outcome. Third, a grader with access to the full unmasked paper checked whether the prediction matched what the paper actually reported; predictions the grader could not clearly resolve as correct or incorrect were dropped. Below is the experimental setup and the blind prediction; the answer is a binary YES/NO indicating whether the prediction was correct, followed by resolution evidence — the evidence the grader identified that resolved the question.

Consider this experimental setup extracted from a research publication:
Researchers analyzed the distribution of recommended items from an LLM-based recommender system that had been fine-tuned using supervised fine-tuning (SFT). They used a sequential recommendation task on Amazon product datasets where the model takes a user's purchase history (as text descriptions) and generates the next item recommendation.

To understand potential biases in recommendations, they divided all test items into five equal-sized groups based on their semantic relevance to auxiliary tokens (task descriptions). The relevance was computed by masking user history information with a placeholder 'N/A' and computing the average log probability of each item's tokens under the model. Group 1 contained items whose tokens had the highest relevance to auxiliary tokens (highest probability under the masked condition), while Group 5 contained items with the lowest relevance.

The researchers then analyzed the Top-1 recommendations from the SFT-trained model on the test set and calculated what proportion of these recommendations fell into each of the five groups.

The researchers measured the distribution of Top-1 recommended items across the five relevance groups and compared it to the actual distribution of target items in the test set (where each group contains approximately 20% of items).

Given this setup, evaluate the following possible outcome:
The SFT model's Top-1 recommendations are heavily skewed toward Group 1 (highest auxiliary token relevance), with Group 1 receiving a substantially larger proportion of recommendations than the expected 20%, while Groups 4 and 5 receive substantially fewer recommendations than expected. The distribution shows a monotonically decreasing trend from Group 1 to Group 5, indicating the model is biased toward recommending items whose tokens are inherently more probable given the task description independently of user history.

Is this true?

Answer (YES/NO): YES